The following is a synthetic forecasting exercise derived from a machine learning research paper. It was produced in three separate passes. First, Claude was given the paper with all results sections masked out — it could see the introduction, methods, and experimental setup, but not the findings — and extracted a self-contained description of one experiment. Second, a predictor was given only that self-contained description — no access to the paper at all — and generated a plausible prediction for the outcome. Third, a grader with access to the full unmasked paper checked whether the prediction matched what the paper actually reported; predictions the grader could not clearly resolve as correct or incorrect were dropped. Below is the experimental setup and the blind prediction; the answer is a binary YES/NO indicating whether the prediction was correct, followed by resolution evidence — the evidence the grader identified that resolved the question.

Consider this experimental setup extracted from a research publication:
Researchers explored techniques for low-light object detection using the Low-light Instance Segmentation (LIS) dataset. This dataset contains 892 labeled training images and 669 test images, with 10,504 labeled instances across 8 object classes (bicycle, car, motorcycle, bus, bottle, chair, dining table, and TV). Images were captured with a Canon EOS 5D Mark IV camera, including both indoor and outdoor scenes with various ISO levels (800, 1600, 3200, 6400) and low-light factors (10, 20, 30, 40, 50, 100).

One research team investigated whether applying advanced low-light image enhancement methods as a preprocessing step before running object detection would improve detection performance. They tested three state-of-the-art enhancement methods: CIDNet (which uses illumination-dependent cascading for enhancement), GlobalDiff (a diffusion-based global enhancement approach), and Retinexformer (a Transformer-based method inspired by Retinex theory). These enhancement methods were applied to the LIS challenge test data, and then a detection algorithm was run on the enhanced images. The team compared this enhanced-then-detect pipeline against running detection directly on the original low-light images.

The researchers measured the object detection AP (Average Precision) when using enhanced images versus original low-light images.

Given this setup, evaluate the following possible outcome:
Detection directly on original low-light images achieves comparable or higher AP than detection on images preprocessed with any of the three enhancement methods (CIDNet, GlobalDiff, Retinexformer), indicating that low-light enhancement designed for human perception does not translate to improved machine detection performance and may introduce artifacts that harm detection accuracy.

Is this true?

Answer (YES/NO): YES